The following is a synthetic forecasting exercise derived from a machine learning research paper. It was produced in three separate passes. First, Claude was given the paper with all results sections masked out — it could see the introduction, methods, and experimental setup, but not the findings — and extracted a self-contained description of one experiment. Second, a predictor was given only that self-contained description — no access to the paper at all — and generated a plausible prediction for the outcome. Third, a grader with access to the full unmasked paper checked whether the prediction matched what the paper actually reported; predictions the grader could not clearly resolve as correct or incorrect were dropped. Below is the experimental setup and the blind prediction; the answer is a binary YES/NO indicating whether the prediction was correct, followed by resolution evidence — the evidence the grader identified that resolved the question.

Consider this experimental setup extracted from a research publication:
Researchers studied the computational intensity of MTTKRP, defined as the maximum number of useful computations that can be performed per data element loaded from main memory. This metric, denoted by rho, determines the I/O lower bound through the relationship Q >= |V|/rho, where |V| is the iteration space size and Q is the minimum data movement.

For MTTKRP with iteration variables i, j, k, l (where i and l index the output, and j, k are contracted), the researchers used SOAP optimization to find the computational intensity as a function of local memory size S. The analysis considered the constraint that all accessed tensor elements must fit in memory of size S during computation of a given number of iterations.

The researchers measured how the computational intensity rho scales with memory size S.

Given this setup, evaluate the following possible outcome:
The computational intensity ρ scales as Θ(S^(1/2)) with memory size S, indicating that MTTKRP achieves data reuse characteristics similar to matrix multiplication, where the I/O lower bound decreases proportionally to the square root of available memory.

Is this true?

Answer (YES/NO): NO